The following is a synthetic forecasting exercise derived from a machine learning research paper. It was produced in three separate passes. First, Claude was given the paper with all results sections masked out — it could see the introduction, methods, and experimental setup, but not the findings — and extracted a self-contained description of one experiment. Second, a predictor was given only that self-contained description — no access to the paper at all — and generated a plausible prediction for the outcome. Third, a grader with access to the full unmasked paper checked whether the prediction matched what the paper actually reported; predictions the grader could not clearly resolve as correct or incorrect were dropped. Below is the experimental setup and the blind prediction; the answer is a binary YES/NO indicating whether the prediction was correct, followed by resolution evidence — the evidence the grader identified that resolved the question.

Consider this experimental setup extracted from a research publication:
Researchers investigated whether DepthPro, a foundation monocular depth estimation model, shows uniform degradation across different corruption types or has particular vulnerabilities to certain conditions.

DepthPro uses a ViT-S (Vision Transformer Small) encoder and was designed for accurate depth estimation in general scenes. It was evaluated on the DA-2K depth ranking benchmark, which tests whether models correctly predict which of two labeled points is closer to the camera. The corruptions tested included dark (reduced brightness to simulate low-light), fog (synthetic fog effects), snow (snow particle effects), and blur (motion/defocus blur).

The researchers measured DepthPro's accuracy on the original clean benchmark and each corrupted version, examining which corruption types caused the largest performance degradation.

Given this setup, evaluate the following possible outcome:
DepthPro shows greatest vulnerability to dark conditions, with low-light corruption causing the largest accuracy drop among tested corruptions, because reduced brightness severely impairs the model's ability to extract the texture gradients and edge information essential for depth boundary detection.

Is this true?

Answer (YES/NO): NO